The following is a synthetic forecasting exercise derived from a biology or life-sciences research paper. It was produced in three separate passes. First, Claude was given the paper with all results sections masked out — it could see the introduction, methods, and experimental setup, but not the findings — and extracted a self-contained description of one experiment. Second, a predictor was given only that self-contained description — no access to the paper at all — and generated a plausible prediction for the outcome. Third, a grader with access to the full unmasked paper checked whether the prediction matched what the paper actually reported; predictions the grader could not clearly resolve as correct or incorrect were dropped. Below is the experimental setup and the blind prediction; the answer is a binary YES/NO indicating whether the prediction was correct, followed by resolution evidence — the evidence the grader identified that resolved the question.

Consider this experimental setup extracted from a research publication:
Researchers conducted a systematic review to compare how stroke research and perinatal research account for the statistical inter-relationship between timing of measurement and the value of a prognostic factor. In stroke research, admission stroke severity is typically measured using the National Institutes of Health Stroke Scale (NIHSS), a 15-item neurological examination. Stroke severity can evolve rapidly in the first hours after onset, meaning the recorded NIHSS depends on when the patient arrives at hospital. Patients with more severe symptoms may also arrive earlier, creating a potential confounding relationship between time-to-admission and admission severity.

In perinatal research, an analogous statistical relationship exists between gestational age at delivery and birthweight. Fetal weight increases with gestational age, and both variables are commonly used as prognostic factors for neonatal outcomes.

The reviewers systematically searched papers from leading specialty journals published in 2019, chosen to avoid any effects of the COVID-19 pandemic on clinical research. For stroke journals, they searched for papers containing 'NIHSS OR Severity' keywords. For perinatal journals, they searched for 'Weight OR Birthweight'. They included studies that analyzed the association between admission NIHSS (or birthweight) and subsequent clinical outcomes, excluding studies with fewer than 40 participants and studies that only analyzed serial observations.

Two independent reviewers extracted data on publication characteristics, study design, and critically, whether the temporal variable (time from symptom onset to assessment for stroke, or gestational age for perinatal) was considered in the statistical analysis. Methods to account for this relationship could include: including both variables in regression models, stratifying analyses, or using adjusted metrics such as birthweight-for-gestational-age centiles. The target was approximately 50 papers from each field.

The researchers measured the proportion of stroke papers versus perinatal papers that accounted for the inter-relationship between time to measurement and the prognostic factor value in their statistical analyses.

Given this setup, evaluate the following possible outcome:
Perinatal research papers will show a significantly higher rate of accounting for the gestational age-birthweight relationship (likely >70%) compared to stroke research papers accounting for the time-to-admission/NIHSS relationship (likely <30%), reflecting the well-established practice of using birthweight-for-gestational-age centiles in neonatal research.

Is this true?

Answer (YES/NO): YES